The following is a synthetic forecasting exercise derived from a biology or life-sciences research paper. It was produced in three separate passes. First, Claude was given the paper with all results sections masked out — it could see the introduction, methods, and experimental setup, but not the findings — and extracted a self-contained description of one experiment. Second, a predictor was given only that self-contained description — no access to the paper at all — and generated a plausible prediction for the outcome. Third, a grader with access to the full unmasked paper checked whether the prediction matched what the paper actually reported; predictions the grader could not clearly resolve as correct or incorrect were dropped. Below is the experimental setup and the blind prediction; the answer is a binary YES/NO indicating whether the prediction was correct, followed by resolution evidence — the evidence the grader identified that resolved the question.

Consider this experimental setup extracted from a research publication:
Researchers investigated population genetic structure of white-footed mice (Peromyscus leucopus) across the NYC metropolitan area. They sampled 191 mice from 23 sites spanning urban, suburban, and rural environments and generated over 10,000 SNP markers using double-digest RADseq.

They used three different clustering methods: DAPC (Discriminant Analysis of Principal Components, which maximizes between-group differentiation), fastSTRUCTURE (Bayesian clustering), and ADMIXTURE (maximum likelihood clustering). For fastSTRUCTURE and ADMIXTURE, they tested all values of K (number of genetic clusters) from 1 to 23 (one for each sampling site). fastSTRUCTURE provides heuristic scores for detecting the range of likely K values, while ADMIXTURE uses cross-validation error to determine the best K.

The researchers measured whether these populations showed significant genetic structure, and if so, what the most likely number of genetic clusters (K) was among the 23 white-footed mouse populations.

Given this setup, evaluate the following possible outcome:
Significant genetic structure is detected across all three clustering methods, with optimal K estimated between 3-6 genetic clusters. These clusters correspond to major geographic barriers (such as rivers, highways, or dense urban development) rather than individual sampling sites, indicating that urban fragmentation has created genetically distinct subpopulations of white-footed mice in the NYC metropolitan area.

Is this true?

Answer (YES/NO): NO